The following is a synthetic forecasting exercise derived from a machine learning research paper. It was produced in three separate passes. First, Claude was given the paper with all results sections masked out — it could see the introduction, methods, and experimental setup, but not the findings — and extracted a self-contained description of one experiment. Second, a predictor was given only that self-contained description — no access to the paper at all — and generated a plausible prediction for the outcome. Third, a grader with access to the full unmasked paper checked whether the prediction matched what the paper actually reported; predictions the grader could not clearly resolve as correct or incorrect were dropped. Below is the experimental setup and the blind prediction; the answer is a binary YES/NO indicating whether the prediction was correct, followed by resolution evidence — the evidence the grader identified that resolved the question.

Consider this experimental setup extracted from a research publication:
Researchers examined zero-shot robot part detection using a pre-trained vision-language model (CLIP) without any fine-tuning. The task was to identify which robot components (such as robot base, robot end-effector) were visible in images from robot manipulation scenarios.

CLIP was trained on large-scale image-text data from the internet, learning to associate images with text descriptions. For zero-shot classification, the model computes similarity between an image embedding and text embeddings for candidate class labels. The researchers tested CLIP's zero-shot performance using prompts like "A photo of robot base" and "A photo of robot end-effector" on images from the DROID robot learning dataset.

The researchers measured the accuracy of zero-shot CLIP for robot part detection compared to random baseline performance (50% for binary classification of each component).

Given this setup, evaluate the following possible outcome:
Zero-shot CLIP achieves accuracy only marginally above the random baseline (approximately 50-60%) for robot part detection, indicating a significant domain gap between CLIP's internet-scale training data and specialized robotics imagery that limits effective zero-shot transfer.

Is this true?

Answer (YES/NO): NO